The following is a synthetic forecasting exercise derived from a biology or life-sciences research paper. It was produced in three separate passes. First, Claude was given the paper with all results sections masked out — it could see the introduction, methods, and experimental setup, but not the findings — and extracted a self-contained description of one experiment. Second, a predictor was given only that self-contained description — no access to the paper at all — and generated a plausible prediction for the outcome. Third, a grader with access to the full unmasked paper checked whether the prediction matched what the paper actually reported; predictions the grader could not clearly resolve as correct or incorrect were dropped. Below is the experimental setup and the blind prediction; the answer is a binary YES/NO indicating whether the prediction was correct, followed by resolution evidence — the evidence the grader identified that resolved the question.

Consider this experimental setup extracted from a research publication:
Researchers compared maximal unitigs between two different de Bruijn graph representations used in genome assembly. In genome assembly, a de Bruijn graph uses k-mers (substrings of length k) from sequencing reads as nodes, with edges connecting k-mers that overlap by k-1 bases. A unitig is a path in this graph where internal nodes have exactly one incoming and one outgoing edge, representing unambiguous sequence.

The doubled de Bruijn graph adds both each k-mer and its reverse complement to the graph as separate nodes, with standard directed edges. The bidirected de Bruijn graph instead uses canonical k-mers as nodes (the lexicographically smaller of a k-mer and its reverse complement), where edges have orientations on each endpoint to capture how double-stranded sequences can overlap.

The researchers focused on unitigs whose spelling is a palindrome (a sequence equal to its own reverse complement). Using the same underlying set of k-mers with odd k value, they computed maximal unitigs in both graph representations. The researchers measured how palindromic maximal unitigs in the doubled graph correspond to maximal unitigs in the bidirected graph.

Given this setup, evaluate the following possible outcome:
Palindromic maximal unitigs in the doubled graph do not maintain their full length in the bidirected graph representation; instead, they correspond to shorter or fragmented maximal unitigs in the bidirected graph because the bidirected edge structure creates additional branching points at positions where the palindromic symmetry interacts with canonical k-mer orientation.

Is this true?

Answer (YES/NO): YES